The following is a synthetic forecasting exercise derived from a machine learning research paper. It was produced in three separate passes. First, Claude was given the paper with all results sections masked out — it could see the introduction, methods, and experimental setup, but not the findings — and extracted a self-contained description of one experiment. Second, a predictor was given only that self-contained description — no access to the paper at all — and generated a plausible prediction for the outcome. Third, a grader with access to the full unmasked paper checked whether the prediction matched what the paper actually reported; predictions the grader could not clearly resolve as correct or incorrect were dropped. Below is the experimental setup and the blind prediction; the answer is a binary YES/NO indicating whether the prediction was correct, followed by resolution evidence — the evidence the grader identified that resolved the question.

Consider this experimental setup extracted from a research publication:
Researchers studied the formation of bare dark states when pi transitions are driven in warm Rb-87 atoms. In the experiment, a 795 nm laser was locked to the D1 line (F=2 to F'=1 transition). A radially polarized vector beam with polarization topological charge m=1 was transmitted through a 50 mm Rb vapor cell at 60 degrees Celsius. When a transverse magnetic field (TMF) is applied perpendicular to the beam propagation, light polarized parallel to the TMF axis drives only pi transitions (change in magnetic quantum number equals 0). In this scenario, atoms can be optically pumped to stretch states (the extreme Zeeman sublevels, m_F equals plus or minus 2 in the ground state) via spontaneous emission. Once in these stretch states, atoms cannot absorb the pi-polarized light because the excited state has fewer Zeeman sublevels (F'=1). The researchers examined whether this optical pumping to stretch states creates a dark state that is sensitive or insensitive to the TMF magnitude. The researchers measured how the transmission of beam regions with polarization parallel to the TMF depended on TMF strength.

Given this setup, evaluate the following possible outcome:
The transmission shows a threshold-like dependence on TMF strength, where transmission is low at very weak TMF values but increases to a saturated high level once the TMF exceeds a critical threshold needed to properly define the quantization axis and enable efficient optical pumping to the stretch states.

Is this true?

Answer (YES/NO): NO